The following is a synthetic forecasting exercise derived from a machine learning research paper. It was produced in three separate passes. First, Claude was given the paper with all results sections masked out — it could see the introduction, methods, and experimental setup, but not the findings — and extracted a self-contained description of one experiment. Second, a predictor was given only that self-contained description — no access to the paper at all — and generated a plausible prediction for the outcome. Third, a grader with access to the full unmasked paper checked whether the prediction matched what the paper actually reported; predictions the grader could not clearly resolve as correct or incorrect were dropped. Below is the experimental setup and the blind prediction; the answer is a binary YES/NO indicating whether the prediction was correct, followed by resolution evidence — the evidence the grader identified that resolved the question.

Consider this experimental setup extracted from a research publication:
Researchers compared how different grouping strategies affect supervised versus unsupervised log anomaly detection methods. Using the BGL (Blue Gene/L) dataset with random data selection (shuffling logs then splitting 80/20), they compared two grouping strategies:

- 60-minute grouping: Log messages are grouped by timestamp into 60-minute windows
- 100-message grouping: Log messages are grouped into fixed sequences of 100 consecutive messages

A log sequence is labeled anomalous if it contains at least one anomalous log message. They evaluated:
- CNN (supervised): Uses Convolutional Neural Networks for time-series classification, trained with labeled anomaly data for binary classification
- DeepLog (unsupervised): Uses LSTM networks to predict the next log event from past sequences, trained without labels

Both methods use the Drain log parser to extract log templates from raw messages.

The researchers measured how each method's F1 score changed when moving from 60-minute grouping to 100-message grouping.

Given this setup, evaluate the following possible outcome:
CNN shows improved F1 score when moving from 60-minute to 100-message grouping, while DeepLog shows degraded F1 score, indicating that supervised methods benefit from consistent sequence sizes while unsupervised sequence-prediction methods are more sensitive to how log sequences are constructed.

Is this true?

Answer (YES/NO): YES